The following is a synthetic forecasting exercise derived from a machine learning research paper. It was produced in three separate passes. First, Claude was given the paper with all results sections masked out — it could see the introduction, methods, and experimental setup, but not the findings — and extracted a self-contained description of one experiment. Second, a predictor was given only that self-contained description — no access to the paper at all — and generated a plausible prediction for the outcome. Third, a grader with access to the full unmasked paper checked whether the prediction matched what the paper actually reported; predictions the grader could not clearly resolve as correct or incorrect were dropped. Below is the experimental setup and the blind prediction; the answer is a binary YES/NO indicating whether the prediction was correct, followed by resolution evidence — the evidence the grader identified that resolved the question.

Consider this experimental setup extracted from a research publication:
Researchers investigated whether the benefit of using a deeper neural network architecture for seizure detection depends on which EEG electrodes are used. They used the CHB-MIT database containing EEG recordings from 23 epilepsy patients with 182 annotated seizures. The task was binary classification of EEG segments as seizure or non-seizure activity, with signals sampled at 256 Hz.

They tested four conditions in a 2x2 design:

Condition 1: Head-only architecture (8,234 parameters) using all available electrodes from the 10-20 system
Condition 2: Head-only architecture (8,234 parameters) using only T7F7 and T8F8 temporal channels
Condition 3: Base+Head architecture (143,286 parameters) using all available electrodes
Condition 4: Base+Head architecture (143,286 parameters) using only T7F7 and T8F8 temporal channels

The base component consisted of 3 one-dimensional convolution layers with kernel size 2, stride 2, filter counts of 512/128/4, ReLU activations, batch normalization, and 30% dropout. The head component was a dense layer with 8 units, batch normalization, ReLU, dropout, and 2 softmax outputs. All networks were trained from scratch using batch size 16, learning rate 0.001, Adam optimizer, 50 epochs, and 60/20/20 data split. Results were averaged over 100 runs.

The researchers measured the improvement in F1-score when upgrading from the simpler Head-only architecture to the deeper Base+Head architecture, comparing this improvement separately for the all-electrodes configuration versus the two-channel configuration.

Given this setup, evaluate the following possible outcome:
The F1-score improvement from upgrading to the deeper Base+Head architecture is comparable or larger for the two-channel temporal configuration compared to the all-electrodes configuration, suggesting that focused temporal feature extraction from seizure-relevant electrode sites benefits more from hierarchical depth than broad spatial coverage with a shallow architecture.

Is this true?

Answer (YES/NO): YES